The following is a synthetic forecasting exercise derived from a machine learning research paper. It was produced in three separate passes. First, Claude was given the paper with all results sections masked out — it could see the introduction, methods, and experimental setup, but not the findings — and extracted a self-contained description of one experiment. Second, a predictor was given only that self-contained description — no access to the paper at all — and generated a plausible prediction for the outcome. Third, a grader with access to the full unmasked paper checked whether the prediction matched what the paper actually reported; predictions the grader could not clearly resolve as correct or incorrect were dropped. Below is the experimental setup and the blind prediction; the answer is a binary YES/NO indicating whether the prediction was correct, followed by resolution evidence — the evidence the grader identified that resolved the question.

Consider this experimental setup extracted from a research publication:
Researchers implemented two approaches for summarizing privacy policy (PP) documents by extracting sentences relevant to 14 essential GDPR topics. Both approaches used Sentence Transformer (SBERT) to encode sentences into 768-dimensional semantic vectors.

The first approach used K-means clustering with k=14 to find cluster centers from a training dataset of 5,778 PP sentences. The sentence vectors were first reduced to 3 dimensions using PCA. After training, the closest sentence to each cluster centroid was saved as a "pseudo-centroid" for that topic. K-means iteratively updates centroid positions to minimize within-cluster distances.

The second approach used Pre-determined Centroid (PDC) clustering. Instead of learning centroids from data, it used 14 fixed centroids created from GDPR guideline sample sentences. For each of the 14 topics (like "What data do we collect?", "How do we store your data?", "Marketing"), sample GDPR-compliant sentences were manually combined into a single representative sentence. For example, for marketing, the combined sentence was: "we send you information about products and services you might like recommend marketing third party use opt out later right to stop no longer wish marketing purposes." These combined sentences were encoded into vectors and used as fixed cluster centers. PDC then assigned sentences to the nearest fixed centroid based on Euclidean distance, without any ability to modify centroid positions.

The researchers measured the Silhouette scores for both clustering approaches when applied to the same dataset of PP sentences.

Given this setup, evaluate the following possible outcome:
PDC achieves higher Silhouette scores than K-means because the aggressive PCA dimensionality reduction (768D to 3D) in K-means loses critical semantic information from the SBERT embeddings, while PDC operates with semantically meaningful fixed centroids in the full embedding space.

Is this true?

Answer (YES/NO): NO